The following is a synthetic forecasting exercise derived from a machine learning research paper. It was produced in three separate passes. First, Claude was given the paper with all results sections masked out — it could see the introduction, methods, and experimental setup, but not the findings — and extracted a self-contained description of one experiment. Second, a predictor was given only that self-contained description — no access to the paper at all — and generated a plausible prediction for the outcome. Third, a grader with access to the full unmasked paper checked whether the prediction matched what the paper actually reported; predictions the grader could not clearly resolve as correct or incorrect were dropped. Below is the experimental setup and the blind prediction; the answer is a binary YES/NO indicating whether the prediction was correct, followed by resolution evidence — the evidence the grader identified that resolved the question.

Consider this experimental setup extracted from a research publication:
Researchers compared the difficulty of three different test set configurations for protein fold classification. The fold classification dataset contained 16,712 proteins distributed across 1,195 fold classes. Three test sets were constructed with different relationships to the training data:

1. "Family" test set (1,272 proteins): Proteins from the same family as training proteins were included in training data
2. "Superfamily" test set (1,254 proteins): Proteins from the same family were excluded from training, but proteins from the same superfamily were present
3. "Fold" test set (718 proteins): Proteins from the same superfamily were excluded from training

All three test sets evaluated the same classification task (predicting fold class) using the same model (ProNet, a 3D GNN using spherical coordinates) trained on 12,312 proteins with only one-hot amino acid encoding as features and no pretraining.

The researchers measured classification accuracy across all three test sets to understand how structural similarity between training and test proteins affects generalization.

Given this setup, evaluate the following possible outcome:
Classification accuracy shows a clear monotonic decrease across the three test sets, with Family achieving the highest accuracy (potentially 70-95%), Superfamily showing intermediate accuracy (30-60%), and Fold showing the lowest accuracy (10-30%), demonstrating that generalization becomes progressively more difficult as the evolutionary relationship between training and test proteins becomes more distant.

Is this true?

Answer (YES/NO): NO